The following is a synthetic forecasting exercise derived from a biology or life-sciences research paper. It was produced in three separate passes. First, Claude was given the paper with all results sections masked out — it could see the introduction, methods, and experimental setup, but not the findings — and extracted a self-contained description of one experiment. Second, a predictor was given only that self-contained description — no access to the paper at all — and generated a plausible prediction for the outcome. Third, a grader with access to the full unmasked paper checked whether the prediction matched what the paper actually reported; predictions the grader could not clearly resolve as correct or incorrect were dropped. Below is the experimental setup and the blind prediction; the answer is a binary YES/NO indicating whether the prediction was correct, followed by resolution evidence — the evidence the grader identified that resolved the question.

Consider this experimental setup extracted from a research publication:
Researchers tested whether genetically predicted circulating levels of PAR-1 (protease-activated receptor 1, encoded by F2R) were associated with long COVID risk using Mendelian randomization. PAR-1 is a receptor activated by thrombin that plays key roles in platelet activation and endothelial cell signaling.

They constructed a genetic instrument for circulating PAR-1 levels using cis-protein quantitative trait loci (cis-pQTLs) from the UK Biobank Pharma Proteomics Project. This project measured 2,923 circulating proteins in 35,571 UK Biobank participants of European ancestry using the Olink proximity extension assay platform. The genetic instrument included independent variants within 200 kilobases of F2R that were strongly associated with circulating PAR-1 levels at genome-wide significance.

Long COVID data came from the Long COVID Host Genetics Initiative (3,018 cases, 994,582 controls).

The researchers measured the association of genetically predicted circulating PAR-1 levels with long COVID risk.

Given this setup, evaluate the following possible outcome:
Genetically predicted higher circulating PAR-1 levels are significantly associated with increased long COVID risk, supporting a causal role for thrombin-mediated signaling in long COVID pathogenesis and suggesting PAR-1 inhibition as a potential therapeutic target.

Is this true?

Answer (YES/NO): YES